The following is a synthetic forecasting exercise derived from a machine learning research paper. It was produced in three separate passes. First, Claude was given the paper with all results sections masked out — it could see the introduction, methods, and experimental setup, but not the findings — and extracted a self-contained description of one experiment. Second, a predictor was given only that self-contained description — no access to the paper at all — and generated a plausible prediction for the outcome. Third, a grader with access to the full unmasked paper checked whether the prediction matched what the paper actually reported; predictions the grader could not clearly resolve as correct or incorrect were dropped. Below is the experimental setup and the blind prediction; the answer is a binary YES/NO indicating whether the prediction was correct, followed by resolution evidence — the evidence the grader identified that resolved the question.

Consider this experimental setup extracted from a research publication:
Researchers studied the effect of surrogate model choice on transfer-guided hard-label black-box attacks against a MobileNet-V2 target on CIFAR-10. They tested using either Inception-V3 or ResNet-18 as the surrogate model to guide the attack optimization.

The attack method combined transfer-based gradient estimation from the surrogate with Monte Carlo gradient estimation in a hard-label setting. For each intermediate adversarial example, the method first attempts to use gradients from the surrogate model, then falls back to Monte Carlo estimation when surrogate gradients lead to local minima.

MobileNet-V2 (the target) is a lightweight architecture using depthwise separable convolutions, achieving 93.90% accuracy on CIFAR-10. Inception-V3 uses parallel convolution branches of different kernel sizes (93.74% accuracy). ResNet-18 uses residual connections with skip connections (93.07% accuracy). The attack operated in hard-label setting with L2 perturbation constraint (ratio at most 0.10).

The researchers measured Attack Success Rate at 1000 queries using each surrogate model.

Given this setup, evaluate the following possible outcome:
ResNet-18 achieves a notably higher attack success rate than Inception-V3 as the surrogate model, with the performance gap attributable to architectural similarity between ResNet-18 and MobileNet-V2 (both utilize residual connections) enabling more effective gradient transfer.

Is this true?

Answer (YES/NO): NO